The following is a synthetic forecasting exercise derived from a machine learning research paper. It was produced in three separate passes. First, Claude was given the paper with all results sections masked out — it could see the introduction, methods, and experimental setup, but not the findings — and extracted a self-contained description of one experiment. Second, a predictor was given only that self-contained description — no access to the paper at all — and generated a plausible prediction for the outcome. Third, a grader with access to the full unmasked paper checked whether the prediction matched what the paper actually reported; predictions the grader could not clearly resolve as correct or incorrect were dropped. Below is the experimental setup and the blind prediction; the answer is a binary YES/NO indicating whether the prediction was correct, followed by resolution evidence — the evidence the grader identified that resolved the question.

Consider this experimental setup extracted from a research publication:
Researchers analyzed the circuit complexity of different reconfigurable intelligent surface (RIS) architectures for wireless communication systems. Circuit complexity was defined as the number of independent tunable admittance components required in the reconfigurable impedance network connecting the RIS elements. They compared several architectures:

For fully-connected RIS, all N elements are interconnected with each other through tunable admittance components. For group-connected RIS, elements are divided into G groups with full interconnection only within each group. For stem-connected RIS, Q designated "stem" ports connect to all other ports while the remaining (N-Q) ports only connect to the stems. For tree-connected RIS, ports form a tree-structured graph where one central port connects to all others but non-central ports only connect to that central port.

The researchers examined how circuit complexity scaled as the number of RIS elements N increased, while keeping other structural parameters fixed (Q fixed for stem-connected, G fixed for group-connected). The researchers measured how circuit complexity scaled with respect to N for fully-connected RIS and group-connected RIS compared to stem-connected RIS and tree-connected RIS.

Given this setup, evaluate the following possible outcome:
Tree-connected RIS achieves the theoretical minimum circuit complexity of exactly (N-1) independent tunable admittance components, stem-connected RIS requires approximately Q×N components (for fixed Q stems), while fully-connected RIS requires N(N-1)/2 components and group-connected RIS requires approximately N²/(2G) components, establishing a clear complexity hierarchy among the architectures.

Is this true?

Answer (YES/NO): NO